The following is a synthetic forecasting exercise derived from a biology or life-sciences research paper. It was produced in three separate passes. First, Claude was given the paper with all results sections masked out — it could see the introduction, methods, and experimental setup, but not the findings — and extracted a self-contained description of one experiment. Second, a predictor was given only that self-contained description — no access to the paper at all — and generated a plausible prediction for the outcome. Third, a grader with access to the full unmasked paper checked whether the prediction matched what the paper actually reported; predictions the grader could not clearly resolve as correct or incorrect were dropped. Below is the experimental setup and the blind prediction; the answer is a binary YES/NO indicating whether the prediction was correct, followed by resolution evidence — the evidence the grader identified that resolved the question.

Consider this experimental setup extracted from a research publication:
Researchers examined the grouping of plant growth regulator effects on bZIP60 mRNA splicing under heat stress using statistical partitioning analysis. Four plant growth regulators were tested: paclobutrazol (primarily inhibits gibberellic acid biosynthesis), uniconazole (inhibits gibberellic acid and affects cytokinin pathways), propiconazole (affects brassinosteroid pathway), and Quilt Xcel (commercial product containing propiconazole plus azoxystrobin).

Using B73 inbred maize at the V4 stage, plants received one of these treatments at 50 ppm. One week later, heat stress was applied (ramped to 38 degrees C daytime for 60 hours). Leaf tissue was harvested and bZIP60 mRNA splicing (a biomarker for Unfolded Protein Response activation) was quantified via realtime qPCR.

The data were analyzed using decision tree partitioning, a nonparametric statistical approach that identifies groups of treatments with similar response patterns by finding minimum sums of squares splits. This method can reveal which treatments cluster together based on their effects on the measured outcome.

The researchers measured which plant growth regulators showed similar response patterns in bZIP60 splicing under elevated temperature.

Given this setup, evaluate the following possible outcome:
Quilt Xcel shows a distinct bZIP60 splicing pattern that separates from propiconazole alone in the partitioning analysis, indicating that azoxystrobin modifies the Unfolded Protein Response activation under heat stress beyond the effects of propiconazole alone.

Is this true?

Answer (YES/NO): NO